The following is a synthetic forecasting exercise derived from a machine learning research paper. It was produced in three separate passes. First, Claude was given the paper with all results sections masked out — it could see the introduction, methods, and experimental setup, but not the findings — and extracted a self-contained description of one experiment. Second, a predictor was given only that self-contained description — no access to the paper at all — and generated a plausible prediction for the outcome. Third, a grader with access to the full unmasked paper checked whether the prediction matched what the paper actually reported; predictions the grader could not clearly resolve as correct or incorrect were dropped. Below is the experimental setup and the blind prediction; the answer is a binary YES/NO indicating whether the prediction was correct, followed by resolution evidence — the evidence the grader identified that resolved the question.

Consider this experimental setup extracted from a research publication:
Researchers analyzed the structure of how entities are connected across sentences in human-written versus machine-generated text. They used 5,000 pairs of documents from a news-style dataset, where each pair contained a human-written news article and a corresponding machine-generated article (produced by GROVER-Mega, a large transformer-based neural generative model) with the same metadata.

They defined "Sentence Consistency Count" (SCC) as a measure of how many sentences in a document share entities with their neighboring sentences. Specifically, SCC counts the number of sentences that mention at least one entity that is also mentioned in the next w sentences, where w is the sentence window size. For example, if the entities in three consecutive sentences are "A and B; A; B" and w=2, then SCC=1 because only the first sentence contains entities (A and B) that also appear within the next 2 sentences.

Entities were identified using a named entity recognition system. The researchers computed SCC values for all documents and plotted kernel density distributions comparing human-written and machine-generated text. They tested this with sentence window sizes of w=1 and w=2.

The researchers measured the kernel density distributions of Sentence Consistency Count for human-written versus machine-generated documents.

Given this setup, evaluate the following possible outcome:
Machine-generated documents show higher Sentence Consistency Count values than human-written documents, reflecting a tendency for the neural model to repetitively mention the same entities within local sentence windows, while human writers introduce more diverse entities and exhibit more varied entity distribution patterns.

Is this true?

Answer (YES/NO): NO